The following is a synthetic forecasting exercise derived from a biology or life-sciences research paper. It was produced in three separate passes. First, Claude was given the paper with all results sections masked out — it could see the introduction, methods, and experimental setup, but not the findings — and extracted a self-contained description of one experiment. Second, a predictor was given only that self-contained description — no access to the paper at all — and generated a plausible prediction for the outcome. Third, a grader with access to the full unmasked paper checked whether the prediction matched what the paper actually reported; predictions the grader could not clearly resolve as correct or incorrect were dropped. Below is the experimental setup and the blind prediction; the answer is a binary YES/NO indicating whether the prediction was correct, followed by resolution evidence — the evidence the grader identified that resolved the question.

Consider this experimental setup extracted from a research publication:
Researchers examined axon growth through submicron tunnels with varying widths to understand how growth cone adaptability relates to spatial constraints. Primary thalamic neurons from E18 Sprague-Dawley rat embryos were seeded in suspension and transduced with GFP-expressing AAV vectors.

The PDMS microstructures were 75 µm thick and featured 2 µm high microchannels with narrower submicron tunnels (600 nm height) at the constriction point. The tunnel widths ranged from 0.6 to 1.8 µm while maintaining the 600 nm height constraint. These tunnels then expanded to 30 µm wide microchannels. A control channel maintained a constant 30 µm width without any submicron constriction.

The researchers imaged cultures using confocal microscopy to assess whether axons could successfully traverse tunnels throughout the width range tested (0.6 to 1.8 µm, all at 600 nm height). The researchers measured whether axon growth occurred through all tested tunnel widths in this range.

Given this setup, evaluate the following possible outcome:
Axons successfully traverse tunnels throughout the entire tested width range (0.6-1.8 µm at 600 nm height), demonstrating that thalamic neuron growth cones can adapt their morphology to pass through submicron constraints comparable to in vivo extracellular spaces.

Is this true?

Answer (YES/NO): NO